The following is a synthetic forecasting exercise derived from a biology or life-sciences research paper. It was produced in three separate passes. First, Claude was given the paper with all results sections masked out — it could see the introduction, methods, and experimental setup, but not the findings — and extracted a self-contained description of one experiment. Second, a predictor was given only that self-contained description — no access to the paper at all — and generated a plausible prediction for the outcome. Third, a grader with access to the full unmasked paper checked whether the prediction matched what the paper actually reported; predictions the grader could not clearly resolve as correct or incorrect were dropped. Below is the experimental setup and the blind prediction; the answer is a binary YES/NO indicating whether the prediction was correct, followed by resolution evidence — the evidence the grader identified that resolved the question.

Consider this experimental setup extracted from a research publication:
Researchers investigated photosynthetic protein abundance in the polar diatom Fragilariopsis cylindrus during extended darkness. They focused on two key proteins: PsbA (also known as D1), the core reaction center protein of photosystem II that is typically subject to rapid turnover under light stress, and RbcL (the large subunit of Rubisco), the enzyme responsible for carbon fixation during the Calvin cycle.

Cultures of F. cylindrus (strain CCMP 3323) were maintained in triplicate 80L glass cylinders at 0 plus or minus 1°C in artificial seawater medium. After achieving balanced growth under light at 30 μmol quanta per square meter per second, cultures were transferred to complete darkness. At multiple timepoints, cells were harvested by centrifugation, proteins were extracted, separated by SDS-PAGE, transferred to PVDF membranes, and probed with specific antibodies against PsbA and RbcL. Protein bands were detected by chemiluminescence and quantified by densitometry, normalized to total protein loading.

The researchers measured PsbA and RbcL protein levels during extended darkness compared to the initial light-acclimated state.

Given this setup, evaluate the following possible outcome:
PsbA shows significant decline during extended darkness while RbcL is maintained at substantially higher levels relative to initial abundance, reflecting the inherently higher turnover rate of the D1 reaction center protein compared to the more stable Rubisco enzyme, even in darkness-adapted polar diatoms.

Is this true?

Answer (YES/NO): NO